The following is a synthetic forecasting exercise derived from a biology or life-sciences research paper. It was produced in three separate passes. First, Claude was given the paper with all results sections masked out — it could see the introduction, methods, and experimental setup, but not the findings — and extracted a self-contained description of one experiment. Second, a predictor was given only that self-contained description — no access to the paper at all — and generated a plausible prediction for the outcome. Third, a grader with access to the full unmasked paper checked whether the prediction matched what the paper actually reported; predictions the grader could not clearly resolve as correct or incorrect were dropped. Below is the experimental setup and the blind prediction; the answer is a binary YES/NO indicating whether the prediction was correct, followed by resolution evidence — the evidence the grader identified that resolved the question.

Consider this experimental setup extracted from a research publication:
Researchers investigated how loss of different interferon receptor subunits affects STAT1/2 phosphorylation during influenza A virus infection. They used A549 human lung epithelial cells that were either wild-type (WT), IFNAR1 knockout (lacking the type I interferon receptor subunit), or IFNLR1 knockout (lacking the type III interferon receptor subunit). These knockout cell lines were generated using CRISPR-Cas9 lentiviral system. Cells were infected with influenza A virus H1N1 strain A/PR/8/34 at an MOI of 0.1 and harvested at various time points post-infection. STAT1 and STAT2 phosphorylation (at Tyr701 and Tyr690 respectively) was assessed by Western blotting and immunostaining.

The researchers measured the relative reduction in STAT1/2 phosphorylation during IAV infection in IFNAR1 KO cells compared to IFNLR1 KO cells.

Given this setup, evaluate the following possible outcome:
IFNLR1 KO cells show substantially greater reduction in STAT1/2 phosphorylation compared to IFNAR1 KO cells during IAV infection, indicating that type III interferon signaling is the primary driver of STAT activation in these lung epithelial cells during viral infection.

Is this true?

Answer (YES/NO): NO